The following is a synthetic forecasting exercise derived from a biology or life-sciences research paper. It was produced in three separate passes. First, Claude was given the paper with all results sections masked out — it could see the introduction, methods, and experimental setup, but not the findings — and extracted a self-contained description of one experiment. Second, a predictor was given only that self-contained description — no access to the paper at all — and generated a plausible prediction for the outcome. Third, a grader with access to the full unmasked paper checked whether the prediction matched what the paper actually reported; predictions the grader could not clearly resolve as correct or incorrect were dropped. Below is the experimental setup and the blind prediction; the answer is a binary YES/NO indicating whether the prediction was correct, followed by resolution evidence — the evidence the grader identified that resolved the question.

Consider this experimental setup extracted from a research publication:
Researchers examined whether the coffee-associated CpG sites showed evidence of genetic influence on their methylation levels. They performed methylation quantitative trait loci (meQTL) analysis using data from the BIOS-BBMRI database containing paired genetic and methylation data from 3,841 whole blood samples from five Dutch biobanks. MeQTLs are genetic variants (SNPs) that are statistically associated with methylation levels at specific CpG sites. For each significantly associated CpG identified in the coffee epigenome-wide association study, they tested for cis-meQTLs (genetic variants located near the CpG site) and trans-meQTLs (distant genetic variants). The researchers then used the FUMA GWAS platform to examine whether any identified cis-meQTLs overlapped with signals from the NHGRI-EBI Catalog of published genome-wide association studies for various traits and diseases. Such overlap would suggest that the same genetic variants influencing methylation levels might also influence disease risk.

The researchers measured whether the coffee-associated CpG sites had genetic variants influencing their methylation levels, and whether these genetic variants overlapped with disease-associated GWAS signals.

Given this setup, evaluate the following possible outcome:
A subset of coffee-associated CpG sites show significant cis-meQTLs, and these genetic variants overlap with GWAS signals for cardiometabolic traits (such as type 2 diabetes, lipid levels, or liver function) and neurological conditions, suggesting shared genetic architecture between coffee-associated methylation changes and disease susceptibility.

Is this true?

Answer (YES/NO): NO